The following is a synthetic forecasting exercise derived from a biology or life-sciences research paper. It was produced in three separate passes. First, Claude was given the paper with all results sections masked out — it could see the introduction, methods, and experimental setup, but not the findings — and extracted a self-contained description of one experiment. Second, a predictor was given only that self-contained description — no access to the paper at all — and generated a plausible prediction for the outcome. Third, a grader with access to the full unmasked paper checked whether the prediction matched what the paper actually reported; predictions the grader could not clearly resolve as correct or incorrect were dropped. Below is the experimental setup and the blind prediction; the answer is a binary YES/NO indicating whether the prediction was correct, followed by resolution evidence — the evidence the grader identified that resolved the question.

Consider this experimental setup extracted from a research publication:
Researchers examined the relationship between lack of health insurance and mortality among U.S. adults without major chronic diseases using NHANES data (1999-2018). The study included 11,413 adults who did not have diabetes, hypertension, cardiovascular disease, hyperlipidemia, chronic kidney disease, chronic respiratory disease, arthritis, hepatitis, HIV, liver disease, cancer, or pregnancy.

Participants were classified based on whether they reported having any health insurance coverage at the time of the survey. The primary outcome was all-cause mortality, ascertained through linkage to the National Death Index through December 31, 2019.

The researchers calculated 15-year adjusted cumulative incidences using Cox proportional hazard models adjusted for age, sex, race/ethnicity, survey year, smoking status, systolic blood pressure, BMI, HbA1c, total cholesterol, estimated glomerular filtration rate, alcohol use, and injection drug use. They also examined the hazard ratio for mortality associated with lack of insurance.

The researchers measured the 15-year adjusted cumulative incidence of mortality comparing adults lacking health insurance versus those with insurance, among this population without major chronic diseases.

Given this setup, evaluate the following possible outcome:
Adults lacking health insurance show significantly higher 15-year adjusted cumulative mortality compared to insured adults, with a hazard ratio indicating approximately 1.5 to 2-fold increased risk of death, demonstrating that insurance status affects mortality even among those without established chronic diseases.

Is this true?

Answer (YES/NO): NO